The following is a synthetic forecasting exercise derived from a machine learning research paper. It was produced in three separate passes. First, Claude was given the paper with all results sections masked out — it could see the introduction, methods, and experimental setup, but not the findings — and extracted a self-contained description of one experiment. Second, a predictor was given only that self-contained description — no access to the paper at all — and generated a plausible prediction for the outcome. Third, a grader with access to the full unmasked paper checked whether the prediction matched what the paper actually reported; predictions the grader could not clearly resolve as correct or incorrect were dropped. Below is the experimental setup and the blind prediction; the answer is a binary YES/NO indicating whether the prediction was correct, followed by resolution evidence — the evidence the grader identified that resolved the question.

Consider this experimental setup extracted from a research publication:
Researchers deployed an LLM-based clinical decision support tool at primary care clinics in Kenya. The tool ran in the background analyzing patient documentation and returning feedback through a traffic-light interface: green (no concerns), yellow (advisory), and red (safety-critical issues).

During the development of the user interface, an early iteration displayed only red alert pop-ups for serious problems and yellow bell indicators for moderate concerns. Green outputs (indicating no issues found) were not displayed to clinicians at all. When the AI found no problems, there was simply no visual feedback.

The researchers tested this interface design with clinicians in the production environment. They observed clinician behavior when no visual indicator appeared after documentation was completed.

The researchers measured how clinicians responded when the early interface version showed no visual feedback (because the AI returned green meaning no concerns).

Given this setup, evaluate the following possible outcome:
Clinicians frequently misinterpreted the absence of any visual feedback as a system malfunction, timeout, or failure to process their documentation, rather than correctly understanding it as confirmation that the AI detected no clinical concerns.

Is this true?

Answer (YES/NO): NO